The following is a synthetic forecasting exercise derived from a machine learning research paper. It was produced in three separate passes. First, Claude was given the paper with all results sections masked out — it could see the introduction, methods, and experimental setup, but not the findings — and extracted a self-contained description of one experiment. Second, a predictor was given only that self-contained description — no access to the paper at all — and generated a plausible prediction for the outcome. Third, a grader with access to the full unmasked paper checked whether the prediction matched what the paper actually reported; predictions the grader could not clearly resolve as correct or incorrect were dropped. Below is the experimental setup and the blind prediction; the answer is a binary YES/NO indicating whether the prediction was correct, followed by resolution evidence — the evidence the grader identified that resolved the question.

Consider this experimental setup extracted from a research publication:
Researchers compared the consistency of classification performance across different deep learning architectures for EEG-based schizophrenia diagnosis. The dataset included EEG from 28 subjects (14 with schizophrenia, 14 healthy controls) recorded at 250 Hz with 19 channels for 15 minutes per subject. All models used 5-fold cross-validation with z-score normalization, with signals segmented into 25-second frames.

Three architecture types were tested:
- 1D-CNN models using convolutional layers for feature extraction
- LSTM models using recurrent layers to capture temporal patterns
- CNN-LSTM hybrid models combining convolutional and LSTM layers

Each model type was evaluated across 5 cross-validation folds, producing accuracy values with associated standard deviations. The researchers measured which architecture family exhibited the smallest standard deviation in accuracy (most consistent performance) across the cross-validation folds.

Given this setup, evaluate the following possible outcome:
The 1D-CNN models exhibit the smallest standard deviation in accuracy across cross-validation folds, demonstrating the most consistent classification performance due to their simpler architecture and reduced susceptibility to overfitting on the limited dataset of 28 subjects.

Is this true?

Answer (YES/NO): NO